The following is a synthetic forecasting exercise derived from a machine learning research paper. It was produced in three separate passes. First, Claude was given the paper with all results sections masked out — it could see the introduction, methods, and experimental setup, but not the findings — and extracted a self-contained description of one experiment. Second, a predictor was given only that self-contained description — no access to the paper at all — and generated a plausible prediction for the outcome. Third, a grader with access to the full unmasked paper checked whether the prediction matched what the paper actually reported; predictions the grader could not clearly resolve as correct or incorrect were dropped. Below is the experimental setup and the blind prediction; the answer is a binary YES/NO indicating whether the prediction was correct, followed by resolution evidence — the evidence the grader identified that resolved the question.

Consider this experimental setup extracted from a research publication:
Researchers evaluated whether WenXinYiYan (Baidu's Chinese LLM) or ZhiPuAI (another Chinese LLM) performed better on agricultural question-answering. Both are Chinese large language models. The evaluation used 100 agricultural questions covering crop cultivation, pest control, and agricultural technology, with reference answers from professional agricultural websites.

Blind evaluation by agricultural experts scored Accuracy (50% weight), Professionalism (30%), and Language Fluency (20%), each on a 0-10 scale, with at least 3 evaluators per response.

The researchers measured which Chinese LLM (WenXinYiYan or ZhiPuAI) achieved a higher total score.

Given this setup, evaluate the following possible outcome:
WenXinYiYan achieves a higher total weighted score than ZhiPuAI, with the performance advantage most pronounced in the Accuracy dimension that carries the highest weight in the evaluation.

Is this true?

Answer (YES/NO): NO